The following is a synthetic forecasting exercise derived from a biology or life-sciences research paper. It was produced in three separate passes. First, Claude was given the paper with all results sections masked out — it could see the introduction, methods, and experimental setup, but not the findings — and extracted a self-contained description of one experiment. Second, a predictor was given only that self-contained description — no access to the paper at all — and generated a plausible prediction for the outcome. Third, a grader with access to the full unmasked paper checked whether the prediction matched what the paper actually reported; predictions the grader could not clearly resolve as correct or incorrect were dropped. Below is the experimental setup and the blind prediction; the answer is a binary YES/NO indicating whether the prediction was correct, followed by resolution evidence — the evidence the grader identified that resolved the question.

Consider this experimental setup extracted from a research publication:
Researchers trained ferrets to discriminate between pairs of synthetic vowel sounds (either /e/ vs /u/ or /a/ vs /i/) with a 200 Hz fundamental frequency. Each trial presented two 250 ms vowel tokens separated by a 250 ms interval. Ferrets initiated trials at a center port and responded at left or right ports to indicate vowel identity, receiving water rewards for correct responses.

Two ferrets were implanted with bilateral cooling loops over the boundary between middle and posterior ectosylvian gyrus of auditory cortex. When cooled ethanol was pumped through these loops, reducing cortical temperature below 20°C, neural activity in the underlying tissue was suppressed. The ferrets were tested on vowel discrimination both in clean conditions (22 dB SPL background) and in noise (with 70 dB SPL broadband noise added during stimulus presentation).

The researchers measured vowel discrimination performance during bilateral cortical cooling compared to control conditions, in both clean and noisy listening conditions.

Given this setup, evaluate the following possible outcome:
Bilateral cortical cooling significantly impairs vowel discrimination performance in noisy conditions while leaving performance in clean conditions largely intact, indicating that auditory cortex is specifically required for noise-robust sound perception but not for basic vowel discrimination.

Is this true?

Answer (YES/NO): YES